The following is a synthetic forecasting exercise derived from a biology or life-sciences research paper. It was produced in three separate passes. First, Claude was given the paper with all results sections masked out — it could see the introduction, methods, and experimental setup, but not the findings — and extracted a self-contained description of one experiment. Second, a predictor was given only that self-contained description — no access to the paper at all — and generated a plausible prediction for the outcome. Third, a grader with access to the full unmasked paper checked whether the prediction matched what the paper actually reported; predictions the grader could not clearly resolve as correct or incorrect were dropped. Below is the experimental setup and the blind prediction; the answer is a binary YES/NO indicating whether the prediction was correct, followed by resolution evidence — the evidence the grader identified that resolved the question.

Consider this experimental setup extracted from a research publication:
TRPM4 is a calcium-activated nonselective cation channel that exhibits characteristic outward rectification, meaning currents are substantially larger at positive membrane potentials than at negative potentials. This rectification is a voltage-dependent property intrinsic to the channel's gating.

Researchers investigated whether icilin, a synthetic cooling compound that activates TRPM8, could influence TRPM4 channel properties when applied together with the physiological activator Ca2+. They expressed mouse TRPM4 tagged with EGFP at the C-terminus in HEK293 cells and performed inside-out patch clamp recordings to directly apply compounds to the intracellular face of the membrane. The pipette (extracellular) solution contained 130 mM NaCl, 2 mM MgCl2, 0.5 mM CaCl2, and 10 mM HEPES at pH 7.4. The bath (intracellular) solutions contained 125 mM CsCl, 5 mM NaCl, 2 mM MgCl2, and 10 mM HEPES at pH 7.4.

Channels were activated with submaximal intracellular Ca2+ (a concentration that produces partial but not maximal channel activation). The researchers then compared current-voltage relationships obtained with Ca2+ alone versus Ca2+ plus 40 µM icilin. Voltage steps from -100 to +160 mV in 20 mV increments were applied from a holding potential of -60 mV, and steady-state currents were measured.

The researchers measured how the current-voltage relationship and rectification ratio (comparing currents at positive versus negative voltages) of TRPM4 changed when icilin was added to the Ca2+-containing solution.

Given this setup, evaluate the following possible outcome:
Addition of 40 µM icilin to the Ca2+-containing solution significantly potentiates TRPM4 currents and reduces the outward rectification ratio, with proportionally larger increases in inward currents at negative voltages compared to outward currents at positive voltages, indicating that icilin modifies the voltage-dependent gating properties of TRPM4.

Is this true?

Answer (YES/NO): YES